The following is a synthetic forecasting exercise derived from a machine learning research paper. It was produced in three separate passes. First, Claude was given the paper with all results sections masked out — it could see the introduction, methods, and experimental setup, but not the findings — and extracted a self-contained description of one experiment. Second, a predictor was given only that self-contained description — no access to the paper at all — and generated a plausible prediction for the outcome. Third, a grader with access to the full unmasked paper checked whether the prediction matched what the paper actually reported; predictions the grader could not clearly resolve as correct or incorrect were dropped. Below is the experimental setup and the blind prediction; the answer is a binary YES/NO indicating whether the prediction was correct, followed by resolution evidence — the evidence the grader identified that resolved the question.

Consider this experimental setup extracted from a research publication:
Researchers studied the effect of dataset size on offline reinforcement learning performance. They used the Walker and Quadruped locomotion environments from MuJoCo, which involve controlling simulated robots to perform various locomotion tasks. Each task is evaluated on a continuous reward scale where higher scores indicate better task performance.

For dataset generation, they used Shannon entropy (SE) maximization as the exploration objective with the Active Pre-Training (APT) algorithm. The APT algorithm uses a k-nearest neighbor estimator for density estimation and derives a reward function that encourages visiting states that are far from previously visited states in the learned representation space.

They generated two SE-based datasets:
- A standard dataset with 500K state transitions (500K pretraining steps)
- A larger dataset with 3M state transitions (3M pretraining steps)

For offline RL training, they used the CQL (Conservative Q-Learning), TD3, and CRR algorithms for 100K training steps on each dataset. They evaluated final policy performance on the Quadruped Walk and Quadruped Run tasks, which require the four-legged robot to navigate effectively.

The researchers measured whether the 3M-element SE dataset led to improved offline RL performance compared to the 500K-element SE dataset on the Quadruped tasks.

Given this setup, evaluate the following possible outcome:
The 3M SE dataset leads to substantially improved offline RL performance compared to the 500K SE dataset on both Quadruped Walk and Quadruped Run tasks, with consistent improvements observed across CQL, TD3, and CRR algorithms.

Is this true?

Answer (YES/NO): NO